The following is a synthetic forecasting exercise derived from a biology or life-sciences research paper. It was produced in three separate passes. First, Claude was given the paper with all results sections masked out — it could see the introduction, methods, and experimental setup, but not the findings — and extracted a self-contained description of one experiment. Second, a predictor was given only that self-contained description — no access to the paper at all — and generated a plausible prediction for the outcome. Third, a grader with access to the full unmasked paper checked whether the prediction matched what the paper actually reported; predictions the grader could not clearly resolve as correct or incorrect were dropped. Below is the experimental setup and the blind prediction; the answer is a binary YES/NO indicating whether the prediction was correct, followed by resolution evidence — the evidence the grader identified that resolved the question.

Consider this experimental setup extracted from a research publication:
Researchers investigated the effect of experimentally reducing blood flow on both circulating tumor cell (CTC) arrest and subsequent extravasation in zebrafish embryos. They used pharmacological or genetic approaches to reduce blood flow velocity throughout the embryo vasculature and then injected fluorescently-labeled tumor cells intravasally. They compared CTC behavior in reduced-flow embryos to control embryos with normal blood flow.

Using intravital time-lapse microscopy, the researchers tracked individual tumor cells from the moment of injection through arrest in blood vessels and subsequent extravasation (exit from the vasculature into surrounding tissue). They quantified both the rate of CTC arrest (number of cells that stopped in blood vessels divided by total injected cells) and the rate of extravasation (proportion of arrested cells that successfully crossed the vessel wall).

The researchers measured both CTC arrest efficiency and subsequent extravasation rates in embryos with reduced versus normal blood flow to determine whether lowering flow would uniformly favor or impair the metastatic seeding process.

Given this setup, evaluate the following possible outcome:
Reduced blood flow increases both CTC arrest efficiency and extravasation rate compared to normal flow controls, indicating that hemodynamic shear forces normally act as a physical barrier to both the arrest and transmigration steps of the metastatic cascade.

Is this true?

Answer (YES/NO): NO